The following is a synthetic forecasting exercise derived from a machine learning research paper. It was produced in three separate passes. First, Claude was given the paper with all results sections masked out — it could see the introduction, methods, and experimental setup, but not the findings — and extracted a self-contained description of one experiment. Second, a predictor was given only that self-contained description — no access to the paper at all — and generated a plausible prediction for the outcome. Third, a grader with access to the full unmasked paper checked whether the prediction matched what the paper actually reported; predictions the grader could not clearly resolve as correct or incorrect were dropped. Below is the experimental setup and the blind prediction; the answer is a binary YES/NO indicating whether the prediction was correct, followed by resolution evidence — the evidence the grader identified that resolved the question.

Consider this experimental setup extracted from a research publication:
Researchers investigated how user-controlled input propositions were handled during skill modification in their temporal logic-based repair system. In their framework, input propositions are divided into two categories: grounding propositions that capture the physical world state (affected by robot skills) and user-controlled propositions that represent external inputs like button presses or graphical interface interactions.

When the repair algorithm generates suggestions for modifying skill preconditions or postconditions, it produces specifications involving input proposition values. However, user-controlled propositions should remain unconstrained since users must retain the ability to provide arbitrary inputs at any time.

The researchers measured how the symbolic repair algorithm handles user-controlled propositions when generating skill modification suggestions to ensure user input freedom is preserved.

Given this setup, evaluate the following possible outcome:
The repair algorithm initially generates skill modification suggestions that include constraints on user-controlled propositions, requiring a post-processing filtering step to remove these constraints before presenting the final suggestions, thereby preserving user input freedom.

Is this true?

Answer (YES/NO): NO